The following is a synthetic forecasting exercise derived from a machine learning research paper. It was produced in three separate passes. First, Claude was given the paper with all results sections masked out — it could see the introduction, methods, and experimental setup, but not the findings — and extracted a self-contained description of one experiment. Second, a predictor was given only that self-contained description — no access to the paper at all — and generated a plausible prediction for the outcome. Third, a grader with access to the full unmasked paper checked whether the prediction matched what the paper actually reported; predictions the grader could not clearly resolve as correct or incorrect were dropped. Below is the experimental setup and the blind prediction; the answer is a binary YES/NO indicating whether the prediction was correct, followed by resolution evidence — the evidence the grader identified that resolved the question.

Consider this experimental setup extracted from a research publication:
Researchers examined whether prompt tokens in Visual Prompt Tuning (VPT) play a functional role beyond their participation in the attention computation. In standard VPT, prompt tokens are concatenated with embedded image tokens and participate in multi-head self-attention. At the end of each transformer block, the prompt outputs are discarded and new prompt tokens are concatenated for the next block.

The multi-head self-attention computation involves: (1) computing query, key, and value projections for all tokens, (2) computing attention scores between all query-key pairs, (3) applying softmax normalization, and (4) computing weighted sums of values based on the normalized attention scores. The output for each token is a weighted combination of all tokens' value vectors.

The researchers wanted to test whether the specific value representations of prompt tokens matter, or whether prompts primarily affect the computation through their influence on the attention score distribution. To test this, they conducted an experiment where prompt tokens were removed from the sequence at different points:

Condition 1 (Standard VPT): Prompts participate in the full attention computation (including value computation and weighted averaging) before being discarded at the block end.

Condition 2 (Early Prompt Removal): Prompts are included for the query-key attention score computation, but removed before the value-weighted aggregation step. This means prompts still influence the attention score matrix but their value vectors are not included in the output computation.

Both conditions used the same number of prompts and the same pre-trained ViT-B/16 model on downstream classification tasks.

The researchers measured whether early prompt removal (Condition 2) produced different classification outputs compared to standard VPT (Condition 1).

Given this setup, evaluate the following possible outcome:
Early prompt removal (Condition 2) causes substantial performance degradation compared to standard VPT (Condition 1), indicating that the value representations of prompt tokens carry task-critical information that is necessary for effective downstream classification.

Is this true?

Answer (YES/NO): NO